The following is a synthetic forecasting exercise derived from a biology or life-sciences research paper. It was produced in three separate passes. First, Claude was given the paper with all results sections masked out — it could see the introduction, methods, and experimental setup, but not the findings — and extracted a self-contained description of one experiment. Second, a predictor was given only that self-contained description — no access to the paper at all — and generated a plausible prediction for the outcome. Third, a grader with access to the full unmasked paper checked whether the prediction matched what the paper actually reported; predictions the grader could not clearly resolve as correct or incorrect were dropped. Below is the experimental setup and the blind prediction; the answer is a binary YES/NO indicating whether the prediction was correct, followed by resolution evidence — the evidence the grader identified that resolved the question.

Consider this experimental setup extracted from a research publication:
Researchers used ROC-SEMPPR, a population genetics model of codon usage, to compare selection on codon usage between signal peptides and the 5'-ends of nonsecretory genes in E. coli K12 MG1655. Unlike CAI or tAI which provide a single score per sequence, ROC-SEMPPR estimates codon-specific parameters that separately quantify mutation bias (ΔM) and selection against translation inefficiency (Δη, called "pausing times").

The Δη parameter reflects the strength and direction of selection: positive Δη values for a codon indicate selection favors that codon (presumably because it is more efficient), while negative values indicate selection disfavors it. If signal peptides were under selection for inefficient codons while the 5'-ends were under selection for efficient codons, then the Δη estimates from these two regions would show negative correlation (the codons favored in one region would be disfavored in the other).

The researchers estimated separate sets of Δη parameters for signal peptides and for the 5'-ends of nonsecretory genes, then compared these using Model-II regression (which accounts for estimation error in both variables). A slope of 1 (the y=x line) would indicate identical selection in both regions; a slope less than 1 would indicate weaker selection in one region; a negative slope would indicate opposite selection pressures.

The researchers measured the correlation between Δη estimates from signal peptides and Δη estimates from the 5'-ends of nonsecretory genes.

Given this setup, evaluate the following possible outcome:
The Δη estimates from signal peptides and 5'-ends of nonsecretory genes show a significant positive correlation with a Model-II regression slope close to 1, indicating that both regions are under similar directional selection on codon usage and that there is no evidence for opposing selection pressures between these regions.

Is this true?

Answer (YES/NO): YES